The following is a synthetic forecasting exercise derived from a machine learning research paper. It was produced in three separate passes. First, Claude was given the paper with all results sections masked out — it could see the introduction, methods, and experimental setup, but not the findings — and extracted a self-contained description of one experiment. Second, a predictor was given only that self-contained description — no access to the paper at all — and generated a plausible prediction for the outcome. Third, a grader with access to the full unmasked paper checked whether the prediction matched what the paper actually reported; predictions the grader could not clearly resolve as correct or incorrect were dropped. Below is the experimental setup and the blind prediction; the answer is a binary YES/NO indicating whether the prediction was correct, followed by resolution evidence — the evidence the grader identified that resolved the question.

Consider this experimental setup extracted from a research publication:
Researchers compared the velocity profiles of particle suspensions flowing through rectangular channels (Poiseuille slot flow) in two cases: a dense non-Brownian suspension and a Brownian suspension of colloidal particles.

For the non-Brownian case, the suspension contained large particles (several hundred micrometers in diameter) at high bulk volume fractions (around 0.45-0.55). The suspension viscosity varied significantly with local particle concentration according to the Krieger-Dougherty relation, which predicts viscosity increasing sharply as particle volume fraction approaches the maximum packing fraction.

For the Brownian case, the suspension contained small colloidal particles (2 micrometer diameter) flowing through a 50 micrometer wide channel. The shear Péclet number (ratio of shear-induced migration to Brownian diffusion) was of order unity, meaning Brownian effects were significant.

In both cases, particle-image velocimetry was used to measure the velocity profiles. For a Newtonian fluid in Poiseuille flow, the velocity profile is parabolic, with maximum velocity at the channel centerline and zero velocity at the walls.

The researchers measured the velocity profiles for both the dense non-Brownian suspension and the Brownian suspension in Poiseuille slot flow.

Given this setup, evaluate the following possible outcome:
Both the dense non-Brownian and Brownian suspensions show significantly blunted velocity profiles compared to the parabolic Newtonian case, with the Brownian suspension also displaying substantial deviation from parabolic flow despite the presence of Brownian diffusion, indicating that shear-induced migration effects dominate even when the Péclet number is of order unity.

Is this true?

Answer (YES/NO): NO